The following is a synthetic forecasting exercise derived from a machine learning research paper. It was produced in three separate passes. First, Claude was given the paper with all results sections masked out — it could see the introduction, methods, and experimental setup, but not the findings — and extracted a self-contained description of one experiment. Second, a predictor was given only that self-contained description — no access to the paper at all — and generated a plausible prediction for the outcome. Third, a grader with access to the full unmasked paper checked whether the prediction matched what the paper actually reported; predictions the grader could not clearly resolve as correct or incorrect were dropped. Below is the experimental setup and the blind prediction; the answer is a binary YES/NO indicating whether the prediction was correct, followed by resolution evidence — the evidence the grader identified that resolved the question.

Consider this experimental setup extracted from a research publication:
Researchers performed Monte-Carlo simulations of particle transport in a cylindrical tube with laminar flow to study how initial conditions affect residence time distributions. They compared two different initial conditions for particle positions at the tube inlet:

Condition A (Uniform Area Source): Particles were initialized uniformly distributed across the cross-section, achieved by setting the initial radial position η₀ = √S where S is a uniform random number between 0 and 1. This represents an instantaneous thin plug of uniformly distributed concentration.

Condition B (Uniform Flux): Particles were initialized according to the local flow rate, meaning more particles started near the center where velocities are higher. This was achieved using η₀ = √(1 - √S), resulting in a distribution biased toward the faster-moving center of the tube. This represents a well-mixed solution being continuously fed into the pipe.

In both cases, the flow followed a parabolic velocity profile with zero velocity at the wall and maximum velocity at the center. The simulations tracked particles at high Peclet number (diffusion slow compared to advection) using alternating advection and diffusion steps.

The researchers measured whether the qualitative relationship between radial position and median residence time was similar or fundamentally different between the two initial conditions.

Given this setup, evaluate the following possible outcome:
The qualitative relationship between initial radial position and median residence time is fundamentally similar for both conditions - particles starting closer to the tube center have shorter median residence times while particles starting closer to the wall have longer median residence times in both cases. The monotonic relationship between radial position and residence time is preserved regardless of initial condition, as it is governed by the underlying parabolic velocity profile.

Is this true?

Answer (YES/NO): YES